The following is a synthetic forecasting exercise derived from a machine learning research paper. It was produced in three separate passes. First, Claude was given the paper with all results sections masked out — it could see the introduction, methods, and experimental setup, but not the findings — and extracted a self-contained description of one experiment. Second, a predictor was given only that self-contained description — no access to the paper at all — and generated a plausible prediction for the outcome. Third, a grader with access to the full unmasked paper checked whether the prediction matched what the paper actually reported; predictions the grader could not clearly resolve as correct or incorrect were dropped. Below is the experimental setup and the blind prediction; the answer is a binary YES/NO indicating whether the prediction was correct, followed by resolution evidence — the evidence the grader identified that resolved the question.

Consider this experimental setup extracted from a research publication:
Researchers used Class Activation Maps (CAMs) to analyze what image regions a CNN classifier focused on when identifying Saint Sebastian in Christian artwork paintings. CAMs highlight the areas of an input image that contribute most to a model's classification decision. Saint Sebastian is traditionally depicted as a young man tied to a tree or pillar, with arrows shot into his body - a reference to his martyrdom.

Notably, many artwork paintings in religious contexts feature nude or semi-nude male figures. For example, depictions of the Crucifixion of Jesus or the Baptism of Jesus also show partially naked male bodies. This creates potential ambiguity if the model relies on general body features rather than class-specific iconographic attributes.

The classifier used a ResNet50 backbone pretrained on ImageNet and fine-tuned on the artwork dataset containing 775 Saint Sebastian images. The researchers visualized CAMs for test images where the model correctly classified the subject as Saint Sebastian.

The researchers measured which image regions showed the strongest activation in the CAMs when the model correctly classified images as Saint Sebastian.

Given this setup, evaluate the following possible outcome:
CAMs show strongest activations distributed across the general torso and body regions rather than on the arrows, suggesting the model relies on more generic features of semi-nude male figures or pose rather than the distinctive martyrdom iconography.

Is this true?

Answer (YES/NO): NO